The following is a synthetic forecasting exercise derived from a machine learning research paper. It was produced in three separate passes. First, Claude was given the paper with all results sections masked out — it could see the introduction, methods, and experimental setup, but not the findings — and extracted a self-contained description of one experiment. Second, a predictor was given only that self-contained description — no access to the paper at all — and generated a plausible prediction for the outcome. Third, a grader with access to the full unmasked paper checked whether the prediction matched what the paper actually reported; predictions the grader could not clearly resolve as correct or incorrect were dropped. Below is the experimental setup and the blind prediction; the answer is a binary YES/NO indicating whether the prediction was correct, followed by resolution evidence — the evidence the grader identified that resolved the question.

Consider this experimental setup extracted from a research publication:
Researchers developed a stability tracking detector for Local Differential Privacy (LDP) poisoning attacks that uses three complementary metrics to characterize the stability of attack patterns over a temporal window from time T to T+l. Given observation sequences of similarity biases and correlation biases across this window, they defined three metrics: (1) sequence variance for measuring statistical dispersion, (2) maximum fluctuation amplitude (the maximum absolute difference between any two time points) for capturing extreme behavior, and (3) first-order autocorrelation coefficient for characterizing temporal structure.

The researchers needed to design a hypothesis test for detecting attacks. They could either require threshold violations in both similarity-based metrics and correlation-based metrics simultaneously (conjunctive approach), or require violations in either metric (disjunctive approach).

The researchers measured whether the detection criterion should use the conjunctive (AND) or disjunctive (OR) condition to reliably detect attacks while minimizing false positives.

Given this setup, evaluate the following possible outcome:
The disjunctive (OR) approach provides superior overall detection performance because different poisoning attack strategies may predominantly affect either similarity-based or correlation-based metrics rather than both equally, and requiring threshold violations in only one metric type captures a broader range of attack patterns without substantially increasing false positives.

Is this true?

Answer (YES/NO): NO